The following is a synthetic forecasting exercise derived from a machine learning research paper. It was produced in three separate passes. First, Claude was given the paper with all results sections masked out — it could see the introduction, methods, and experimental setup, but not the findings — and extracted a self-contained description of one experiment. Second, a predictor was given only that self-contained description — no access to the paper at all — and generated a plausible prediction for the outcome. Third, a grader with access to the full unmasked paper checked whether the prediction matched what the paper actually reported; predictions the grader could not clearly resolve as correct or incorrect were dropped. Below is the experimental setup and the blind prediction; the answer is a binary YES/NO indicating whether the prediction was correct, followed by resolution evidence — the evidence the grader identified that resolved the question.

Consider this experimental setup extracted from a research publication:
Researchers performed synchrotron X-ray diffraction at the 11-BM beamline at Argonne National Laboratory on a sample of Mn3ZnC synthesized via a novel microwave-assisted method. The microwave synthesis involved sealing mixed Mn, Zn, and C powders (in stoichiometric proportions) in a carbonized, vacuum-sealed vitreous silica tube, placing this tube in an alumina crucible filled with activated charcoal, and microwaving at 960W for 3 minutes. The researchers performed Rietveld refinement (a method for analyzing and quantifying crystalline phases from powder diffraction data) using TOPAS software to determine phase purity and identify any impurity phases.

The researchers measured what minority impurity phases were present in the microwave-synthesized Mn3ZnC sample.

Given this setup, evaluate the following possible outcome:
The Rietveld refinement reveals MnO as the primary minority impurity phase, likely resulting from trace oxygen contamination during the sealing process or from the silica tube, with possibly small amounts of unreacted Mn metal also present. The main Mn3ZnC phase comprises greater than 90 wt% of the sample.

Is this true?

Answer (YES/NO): NO